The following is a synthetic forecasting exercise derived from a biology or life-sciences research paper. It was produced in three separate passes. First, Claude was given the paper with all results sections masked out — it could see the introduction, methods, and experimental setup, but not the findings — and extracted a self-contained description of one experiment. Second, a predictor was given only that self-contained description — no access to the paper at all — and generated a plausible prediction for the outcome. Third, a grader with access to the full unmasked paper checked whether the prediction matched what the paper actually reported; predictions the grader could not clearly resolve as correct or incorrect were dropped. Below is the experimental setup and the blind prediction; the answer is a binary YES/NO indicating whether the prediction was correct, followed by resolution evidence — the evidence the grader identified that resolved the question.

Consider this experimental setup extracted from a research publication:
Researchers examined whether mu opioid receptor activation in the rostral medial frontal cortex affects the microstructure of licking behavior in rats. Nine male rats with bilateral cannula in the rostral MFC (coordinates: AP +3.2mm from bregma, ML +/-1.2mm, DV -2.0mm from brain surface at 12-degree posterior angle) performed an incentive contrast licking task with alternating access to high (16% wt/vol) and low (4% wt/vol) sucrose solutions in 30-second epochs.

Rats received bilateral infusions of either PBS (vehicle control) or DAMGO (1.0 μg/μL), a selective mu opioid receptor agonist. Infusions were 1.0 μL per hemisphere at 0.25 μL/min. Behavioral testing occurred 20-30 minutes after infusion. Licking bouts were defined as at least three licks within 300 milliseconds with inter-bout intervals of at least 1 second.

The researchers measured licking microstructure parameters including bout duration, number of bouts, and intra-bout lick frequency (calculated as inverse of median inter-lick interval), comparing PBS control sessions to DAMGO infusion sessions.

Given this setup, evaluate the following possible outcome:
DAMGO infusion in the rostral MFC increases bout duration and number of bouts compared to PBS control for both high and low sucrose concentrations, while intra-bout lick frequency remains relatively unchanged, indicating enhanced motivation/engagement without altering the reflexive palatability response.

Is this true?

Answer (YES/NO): NO